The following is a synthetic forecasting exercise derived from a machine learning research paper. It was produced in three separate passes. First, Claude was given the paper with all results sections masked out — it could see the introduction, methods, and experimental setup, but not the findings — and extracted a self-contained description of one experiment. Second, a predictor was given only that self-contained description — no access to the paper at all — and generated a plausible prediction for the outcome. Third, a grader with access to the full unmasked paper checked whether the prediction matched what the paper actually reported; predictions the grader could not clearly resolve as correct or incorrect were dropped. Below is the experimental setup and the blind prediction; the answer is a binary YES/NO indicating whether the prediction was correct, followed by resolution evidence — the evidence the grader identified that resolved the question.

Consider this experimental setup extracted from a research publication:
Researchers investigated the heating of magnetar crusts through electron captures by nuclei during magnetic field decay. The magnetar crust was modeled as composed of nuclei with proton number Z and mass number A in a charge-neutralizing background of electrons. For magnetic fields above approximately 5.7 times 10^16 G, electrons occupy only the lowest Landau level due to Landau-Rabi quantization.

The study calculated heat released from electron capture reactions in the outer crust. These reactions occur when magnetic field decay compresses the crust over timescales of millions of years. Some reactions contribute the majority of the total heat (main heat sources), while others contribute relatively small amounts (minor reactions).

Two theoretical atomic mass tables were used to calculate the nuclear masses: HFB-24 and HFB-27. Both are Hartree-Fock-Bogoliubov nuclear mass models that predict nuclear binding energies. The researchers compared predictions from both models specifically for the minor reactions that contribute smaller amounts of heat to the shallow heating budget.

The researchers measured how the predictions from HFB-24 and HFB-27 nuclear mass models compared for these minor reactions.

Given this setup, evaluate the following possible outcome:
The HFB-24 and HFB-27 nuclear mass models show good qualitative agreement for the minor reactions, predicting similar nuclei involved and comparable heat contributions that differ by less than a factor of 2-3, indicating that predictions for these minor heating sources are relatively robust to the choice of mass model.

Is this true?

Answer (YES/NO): NO